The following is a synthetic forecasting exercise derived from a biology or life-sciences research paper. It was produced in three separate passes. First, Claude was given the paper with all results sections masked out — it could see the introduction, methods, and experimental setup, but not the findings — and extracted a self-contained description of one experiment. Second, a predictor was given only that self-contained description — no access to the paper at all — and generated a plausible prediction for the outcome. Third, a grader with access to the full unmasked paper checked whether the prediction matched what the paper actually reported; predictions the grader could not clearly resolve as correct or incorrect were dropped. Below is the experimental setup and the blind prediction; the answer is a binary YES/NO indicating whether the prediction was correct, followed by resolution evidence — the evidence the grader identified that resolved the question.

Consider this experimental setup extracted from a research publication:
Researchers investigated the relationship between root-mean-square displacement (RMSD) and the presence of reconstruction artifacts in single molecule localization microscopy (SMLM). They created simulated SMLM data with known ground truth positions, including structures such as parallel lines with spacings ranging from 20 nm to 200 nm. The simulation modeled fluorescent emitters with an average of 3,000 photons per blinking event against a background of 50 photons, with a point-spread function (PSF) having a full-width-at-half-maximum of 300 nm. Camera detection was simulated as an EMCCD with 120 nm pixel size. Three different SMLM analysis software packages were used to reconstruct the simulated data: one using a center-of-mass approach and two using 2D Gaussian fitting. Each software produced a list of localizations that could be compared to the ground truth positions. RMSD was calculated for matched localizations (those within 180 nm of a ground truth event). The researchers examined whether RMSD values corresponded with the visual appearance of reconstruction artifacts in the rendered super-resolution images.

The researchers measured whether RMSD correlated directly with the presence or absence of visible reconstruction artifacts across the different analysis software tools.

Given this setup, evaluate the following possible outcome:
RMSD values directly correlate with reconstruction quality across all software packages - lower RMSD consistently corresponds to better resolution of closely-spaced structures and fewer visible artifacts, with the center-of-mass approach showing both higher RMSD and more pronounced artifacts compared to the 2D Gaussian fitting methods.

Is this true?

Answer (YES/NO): NO